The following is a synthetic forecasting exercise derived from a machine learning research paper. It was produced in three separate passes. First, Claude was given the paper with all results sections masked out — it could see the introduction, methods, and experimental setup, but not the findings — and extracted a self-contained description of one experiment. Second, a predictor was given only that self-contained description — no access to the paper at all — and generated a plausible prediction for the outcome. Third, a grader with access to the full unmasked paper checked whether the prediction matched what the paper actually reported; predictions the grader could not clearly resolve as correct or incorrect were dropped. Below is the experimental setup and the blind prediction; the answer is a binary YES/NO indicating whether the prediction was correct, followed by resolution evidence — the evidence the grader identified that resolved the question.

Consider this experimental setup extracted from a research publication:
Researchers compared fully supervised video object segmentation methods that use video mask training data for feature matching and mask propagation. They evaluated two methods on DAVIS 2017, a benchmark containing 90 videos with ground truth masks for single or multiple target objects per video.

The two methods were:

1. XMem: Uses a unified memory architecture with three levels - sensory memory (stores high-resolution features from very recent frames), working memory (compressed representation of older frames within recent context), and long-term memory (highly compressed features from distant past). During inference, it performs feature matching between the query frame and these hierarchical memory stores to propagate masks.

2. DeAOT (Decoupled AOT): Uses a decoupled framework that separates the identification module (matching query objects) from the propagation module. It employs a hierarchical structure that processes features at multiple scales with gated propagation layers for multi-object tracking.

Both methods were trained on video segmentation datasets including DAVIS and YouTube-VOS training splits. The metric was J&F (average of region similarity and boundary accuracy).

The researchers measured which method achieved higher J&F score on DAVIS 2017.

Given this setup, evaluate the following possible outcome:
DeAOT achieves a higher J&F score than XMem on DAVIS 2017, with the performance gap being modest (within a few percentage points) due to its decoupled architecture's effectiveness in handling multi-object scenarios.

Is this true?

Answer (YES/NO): NO